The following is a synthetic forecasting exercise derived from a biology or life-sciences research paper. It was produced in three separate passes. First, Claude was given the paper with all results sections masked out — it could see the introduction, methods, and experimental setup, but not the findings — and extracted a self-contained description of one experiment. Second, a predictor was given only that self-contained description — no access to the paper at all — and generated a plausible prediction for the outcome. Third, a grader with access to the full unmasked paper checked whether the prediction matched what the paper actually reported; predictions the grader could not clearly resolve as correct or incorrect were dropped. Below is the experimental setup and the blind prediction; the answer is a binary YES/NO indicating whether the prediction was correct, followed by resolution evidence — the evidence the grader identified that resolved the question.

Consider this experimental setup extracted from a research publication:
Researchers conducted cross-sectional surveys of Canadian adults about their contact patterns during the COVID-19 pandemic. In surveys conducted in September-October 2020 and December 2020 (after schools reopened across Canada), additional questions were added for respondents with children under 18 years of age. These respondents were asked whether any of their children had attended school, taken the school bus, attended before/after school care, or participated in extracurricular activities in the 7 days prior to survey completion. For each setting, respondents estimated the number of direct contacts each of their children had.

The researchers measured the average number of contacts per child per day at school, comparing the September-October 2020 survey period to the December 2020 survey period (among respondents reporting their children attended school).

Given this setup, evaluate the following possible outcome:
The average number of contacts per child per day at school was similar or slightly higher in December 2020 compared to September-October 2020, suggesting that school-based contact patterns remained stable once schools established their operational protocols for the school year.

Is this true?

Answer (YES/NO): NO